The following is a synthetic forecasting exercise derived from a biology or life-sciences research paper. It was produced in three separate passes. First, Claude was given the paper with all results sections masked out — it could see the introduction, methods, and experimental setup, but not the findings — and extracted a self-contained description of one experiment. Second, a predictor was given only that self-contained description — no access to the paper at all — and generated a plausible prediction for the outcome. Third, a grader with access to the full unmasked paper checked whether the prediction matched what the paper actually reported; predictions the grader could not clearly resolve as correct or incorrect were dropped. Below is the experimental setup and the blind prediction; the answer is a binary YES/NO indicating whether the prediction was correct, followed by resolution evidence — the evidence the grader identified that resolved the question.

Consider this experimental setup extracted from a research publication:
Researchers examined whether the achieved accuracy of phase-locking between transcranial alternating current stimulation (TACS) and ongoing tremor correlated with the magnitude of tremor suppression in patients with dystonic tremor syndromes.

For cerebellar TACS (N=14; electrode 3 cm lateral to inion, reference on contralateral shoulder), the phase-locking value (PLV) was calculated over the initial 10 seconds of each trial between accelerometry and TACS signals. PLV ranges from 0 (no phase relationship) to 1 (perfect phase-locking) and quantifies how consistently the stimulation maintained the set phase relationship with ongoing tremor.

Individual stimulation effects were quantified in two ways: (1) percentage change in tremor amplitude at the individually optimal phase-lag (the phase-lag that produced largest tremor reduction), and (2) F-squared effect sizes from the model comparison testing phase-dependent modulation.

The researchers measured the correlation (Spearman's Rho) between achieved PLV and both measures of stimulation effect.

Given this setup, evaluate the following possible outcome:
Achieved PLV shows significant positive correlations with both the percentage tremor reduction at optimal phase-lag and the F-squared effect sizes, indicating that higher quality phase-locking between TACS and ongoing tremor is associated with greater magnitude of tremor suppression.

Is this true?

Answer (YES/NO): NO